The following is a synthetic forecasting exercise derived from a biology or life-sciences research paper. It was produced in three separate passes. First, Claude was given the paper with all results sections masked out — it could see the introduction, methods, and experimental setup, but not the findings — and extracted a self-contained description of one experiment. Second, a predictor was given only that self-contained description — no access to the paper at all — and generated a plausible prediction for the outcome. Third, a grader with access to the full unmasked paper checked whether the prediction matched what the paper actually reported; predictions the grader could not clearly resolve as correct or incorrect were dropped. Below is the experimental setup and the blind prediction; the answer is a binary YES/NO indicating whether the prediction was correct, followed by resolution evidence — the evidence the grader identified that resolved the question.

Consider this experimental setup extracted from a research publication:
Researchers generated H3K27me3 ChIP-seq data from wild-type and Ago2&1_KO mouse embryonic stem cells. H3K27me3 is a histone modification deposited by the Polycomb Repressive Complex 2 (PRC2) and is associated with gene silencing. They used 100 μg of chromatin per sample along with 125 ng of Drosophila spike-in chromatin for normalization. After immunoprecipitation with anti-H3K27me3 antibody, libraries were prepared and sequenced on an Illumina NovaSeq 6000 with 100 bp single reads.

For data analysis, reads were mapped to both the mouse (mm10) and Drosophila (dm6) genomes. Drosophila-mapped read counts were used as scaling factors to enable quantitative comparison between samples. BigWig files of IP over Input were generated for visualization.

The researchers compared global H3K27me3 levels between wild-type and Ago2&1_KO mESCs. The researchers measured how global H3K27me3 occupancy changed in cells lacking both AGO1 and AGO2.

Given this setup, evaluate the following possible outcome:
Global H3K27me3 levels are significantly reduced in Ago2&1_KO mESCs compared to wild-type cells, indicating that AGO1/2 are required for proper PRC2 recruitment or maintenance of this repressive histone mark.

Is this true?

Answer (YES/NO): YES